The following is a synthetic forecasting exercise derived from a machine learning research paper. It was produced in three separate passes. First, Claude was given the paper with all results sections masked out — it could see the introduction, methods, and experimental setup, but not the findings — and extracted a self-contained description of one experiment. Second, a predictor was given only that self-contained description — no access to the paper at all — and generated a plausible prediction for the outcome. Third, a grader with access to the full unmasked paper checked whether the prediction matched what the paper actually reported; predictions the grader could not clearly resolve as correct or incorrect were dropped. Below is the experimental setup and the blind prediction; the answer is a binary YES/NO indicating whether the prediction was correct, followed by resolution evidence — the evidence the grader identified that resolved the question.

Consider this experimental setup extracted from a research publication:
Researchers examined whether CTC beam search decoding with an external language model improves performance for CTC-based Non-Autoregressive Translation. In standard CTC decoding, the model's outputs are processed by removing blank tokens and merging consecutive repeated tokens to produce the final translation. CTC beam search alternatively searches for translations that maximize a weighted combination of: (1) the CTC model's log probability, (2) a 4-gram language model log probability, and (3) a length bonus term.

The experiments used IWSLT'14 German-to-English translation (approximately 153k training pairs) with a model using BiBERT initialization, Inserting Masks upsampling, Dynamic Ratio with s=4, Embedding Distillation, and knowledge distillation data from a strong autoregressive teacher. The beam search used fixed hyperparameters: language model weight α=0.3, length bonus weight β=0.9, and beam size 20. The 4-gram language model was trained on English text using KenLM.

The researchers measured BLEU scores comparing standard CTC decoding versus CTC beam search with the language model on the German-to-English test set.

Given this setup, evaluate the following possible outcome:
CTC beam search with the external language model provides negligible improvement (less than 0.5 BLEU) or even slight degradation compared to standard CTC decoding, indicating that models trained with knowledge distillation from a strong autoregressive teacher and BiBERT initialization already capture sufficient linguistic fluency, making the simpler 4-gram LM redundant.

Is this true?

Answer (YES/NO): NO